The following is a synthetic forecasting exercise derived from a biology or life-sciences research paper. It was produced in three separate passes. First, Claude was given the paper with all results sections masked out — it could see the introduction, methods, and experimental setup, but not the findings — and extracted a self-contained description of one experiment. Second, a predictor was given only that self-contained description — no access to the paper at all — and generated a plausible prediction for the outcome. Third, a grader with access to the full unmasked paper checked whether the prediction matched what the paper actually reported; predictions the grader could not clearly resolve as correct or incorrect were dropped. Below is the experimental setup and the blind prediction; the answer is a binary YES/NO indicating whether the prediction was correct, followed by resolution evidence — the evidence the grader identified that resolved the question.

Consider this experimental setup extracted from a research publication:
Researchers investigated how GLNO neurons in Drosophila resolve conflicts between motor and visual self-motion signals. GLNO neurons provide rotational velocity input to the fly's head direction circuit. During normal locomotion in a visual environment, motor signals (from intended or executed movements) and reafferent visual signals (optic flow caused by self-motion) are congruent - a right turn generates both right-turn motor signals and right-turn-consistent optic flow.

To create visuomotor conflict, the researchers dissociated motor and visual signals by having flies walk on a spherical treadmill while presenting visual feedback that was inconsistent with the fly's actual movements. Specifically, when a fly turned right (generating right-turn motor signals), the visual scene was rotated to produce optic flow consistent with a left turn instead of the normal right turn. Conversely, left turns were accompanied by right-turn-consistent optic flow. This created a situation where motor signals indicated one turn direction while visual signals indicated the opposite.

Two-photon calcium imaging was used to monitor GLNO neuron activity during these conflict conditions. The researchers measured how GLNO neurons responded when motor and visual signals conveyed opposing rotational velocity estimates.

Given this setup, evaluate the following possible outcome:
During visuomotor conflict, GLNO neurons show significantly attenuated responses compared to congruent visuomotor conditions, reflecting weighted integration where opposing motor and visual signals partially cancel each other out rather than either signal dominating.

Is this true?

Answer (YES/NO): NO